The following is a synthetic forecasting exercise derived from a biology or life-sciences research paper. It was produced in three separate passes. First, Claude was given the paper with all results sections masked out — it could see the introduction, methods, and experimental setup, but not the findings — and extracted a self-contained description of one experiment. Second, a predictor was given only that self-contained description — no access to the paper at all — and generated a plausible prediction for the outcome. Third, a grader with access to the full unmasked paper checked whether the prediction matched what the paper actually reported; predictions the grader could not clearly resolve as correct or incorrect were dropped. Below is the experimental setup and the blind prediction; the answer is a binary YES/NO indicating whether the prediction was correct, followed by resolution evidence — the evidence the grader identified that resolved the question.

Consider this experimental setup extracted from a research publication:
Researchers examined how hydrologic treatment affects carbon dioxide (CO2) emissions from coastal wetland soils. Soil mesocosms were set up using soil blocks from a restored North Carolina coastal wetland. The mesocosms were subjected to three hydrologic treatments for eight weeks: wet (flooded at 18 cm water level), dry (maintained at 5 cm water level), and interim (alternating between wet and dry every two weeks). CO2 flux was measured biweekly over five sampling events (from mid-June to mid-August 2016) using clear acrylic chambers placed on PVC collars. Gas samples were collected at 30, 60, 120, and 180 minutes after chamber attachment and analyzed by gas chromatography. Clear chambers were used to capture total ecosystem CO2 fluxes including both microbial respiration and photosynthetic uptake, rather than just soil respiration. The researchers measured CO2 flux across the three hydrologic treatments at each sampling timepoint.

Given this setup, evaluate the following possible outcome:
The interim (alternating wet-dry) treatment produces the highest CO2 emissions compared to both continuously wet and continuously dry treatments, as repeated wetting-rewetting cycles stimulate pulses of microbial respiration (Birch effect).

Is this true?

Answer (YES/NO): NO